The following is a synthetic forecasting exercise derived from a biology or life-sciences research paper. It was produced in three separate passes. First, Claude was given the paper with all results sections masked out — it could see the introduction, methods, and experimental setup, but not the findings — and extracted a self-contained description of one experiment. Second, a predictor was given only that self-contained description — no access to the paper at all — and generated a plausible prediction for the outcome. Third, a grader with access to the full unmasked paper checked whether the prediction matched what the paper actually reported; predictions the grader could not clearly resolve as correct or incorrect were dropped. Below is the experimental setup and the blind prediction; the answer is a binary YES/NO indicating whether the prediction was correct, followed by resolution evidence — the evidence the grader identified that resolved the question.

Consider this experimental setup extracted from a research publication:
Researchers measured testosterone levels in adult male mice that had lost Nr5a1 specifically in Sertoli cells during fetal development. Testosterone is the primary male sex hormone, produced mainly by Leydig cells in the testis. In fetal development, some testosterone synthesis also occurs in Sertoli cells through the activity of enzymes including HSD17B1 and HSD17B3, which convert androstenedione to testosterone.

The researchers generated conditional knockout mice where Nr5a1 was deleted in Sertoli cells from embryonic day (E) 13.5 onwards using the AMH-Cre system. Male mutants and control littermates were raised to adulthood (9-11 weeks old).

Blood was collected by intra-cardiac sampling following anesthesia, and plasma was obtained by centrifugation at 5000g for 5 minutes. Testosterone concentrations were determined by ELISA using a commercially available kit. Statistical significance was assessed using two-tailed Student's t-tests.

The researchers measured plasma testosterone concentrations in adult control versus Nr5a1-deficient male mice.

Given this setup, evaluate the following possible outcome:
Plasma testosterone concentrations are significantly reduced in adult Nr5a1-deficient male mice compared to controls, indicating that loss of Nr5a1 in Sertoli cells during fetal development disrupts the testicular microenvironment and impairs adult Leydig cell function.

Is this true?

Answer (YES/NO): NO